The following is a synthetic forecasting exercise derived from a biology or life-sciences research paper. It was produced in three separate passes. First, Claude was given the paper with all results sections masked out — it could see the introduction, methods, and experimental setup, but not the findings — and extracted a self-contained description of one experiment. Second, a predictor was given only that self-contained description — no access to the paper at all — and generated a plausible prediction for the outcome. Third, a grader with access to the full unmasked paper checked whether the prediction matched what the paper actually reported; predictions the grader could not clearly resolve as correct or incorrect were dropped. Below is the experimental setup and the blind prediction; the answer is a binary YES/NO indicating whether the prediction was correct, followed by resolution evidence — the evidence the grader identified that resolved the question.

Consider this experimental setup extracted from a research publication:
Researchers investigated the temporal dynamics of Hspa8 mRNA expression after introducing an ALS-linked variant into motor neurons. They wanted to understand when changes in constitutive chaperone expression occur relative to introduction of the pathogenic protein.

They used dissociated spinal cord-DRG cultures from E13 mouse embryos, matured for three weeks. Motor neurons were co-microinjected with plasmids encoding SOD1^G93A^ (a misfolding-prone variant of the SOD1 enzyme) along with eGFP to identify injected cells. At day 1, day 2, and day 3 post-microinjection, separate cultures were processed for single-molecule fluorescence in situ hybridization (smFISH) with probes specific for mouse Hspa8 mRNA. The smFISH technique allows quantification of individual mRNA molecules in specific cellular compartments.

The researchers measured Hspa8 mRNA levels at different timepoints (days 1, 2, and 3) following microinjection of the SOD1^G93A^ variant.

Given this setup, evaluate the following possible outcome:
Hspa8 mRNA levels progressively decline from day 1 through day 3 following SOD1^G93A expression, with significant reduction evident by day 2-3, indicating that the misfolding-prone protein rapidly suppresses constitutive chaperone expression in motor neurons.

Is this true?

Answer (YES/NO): NO